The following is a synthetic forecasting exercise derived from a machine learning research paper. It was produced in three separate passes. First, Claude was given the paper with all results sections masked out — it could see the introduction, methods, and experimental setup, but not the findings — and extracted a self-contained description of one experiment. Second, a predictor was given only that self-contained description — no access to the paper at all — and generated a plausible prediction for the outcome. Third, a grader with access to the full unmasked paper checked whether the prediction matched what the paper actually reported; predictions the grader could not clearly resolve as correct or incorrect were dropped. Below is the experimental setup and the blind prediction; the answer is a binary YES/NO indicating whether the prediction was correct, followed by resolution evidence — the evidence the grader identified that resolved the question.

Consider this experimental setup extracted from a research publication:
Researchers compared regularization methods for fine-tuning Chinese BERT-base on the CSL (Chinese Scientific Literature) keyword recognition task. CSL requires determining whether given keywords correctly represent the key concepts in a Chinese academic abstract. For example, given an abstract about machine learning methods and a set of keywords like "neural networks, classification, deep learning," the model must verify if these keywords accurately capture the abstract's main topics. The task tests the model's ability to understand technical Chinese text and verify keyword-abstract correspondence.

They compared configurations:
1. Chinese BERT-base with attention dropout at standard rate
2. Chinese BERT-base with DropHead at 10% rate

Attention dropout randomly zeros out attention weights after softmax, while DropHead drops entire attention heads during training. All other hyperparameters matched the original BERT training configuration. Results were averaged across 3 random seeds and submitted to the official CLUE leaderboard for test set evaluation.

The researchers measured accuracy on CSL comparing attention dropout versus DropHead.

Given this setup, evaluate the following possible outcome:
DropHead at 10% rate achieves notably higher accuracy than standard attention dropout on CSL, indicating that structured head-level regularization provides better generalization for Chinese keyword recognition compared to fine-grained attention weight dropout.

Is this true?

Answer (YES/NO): NO